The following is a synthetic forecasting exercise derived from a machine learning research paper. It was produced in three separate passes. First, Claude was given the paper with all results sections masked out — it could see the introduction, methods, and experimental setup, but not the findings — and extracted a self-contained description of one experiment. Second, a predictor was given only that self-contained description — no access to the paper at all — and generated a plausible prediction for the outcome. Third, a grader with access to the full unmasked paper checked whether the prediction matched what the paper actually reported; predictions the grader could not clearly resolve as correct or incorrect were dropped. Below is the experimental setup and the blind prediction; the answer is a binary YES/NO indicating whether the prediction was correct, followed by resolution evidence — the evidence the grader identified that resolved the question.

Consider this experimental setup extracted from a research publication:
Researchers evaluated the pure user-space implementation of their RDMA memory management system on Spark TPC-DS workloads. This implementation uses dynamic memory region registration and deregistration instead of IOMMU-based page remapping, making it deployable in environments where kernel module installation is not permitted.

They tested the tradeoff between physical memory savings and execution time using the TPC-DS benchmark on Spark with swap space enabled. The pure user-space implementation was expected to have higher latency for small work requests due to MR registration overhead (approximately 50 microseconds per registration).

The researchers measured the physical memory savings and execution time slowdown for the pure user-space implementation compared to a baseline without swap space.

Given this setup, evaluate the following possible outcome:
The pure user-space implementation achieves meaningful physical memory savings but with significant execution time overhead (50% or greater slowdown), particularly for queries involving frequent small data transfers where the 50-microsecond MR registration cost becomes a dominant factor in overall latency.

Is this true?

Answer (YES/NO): NO